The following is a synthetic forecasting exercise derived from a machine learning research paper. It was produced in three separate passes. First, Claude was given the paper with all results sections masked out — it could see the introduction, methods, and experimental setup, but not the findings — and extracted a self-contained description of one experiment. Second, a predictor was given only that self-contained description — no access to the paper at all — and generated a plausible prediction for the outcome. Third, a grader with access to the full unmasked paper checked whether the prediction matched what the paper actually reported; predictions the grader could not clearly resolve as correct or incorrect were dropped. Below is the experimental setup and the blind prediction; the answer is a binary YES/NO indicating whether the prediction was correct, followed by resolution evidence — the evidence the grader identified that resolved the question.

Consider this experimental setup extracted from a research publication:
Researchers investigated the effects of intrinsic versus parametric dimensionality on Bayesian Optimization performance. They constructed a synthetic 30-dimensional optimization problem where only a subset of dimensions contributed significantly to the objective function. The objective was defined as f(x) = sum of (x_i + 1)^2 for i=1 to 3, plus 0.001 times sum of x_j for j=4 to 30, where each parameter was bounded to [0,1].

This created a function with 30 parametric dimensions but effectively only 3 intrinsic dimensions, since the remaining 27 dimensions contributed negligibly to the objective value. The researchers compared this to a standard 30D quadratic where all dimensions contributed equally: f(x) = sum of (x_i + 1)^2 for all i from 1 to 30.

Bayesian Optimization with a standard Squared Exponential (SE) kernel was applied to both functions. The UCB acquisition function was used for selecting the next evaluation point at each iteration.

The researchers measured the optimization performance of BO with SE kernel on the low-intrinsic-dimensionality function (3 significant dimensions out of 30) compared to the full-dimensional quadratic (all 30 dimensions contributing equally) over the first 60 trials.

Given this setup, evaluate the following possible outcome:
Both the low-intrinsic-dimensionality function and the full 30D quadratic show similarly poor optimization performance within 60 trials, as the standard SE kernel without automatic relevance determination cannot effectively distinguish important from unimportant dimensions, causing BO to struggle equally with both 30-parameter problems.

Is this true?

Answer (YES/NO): NO